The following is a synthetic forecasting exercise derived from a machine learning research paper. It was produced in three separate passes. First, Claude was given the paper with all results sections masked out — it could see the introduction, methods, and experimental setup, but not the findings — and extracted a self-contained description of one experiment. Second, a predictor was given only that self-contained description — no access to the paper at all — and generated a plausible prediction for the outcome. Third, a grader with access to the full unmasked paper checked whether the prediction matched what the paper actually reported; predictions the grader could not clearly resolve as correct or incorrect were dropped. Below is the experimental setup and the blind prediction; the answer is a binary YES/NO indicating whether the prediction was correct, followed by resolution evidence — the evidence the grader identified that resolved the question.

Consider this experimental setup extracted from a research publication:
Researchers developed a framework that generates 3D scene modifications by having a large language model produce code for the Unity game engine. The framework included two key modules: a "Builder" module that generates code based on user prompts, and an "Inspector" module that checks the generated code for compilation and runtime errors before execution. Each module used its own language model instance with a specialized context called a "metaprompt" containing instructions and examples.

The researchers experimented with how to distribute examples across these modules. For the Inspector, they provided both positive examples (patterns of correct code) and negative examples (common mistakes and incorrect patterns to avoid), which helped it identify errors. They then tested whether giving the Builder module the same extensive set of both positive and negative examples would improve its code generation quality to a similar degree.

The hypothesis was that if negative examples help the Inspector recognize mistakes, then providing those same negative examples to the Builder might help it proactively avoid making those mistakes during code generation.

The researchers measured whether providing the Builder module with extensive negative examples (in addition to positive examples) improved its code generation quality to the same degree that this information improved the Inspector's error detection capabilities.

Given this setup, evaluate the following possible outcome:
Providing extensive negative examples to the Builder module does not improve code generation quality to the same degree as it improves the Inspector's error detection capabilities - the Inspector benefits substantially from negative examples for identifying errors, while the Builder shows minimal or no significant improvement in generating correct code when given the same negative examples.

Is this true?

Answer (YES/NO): YES